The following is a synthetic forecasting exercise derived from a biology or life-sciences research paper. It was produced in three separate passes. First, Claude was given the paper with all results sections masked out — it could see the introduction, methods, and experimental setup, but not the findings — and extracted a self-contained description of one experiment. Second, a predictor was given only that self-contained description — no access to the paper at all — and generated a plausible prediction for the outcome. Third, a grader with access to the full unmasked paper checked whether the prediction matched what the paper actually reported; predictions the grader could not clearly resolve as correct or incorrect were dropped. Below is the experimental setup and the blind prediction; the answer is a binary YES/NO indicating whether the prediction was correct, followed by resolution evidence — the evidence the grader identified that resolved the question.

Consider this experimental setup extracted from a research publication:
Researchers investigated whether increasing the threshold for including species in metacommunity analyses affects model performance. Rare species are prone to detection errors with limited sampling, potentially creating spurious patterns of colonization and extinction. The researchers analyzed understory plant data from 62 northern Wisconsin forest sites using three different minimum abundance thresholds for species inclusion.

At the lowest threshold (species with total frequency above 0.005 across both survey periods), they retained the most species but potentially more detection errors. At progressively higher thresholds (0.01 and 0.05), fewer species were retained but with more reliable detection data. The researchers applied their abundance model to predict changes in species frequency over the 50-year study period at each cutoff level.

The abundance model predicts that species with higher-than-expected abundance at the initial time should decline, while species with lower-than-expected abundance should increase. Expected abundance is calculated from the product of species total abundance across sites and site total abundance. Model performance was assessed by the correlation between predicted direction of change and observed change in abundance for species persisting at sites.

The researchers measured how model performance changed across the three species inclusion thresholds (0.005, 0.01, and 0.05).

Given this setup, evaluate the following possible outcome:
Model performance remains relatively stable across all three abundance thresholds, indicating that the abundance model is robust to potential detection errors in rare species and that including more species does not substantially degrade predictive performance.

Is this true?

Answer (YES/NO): YES